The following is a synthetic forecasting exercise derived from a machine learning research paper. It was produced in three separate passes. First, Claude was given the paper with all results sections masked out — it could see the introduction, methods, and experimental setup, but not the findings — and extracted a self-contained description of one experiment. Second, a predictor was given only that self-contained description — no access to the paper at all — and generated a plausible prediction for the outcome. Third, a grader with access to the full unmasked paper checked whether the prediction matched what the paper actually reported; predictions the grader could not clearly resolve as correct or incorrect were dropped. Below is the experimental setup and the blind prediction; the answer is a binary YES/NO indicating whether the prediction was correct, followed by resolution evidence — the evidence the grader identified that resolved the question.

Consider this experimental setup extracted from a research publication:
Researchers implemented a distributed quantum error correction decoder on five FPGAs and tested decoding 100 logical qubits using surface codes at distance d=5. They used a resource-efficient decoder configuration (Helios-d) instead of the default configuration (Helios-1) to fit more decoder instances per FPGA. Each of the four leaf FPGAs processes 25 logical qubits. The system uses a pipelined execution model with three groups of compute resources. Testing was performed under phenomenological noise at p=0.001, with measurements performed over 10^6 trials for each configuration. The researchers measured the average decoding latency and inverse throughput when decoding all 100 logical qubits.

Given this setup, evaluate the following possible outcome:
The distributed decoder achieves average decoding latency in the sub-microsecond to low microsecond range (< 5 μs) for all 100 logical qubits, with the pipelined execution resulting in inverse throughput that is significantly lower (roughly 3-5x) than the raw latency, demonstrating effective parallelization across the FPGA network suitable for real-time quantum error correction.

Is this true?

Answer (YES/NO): NO